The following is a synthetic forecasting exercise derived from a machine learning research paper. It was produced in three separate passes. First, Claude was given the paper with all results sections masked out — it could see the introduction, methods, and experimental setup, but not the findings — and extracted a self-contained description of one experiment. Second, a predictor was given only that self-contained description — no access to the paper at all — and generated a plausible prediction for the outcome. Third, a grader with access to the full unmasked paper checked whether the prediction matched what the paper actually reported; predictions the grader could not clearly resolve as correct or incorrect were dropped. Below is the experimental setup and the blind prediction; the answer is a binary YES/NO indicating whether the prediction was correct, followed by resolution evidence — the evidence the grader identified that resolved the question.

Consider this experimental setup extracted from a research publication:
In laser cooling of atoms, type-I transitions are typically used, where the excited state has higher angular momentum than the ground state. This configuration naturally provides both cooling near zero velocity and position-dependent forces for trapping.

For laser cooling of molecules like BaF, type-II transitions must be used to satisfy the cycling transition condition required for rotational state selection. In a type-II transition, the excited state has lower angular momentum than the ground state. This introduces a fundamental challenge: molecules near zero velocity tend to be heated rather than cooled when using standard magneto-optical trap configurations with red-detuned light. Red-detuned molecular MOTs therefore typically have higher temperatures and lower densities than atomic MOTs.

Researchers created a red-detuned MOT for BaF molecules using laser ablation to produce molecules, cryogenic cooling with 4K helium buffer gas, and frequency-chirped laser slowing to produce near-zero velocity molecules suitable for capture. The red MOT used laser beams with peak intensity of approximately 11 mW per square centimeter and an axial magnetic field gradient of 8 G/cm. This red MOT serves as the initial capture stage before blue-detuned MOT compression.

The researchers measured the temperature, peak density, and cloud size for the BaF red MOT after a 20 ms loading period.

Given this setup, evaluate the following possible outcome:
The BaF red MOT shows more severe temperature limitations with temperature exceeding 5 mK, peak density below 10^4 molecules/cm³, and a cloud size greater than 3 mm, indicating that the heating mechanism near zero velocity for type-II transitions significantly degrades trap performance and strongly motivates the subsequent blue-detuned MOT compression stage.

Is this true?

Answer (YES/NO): NO